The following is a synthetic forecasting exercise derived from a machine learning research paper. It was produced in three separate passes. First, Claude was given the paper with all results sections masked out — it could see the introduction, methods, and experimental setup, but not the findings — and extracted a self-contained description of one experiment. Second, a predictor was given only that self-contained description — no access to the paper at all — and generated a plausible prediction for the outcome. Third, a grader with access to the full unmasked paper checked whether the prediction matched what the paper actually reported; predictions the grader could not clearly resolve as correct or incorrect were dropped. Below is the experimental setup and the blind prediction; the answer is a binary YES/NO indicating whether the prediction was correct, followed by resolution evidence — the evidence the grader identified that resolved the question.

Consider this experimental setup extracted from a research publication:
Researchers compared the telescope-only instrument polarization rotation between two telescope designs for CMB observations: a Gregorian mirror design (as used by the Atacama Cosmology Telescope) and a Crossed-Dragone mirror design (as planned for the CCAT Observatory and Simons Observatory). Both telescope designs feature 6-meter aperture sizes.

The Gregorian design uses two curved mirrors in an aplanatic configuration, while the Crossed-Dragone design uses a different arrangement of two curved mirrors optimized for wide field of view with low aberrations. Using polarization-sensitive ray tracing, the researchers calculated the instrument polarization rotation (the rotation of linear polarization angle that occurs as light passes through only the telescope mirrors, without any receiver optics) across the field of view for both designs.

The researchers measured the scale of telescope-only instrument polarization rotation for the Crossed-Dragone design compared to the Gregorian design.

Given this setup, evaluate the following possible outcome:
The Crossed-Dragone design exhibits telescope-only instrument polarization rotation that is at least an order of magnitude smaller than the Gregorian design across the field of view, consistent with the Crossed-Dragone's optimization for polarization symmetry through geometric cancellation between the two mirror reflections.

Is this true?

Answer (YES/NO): NO